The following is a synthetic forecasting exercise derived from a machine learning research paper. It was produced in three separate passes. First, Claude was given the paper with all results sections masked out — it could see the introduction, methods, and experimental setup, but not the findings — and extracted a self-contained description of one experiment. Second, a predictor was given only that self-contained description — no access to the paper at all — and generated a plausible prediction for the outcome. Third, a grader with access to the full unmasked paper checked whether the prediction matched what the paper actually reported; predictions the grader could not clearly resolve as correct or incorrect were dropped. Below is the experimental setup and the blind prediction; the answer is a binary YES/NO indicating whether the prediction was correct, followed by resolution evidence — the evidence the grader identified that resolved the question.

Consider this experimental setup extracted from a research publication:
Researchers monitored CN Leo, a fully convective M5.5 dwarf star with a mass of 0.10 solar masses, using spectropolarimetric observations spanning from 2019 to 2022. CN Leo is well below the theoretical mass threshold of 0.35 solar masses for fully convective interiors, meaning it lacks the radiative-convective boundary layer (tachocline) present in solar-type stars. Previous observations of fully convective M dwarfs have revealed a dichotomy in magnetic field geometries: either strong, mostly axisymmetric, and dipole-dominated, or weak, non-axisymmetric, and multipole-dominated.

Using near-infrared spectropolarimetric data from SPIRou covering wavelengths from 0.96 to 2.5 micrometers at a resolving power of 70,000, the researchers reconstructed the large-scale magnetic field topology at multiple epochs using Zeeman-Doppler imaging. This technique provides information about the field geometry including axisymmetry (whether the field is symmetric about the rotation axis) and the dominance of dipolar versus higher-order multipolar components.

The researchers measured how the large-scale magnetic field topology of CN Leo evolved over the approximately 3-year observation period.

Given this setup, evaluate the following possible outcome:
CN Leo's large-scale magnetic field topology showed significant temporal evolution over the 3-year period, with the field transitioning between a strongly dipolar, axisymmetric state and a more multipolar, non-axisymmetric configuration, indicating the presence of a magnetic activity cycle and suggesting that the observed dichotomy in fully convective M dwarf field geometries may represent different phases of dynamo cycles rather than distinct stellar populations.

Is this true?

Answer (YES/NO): NO